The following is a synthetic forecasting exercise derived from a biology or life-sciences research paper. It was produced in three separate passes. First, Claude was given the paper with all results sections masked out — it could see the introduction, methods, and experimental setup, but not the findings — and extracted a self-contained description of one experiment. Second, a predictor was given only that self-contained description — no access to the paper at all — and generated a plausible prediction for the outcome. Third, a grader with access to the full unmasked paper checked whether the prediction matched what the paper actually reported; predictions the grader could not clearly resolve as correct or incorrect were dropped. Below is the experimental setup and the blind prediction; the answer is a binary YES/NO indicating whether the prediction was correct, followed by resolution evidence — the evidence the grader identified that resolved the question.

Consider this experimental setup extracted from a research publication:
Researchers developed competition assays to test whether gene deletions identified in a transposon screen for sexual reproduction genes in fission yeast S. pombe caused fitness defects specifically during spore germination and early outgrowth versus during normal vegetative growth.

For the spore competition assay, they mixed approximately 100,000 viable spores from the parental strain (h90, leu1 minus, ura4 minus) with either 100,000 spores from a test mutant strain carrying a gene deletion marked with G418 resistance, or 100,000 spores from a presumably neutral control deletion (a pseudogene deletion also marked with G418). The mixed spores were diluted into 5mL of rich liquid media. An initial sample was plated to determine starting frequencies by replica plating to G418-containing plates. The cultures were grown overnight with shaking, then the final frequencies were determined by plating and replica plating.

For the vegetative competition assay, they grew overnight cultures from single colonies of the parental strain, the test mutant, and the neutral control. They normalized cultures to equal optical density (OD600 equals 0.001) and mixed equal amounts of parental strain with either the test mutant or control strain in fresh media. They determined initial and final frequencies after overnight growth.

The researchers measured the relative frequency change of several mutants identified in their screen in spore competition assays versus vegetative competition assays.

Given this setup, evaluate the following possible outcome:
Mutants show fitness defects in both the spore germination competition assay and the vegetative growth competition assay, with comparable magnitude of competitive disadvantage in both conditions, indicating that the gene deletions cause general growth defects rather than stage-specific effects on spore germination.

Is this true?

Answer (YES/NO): NO